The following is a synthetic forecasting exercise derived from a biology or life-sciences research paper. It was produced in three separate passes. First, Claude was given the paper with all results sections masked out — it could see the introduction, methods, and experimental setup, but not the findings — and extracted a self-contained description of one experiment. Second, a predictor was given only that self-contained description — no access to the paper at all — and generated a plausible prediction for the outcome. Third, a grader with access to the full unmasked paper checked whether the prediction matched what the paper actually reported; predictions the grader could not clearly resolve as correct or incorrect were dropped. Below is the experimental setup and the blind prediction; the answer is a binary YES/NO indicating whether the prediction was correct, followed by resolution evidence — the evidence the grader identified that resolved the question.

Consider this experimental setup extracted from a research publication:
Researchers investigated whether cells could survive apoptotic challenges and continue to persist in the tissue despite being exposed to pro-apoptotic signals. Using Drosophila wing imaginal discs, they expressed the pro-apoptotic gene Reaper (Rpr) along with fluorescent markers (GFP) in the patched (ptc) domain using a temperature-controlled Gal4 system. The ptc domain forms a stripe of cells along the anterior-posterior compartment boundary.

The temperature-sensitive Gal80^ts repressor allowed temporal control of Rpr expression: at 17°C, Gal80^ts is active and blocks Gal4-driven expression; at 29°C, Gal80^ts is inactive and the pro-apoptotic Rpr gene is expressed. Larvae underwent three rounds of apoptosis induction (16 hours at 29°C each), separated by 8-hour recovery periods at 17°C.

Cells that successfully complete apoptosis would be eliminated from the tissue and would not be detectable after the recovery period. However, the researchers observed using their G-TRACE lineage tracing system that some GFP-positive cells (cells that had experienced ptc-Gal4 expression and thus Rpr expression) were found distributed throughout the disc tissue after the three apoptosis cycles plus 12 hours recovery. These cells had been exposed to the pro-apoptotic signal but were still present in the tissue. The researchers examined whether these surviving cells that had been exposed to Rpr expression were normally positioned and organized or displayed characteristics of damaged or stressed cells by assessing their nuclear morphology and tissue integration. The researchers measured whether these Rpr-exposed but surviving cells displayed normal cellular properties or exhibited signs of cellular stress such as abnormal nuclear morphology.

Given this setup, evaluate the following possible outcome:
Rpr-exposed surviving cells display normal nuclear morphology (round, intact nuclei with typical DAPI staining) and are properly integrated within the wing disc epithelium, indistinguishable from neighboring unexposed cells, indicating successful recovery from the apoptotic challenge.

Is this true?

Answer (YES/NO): NO